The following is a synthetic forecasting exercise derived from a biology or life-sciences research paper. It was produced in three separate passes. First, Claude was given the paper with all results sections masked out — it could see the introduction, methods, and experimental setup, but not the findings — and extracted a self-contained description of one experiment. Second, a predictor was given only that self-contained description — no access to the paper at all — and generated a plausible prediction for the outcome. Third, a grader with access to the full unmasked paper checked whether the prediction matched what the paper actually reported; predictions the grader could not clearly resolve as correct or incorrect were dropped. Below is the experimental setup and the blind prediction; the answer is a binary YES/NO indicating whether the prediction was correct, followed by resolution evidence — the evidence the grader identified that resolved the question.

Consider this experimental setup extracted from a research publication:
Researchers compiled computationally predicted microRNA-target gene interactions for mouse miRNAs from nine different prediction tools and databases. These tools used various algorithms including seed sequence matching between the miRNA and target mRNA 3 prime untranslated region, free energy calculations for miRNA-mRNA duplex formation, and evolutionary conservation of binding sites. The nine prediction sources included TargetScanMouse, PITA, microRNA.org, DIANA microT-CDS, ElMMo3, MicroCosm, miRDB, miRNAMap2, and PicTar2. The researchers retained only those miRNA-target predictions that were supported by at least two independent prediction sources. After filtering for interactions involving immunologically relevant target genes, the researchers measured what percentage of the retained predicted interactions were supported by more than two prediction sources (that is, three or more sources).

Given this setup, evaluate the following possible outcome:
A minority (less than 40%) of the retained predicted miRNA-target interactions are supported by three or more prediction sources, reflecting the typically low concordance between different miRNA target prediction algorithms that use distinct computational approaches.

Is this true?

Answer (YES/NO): NO